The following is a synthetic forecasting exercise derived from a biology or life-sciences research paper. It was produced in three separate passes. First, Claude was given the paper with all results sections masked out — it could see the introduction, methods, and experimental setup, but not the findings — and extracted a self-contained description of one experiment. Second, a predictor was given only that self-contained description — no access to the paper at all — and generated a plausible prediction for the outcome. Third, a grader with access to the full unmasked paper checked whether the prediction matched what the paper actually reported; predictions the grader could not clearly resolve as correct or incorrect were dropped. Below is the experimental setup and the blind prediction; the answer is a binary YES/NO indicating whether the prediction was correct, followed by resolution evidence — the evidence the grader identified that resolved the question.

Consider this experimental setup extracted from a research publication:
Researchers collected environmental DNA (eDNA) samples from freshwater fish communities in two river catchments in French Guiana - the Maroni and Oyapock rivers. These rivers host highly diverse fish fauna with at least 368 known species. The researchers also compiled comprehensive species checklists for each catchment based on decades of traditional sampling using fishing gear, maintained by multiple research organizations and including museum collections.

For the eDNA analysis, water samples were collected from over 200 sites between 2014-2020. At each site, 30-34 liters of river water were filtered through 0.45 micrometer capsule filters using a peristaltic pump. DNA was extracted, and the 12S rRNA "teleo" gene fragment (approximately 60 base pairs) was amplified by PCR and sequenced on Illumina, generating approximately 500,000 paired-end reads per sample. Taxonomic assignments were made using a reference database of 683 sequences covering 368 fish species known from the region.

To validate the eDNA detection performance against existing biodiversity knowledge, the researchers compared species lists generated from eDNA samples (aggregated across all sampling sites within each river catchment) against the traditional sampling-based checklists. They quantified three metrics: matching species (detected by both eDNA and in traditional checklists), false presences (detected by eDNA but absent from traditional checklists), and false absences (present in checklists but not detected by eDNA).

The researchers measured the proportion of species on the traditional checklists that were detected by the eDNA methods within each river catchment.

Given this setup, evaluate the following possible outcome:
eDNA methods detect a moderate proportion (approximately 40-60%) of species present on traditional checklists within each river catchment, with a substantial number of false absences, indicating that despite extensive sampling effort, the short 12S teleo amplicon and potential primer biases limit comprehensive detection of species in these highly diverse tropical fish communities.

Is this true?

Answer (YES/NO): NO